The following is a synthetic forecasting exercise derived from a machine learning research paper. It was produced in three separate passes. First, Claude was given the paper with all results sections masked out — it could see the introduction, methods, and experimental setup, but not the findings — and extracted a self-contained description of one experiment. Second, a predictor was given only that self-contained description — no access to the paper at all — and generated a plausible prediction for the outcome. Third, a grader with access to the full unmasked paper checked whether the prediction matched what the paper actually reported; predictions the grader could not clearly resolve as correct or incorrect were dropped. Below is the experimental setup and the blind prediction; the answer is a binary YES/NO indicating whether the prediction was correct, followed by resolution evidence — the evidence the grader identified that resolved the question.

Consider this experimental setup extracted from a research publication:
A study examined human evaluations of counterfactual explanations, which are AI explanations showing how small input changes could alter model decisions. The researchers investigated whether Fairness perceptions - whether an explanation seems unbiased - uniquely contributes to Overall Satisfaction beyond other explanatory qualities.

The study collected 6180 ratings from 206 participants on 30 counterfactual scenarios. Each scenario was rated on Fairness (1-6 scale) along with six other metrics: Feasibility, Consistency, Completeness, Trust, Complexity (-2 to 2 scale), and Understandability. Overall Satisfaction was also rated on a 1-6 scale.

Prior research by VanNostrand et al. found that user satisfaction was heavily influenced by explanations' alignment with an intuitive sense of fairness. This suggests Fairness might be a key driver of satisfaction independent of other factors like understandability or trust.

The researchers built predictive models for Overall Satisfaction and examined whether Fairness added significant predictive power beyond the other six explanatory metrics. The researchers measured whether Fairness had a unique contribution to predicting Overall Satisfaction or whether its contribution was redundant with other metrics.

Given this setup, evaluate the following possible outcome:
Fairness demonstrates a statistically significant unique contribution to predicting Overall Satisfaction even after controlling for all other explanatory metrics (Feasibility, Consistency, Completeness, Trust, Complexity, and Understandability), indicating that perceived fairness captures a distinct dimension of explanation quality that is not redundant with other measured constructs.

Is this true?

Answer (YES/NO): NO